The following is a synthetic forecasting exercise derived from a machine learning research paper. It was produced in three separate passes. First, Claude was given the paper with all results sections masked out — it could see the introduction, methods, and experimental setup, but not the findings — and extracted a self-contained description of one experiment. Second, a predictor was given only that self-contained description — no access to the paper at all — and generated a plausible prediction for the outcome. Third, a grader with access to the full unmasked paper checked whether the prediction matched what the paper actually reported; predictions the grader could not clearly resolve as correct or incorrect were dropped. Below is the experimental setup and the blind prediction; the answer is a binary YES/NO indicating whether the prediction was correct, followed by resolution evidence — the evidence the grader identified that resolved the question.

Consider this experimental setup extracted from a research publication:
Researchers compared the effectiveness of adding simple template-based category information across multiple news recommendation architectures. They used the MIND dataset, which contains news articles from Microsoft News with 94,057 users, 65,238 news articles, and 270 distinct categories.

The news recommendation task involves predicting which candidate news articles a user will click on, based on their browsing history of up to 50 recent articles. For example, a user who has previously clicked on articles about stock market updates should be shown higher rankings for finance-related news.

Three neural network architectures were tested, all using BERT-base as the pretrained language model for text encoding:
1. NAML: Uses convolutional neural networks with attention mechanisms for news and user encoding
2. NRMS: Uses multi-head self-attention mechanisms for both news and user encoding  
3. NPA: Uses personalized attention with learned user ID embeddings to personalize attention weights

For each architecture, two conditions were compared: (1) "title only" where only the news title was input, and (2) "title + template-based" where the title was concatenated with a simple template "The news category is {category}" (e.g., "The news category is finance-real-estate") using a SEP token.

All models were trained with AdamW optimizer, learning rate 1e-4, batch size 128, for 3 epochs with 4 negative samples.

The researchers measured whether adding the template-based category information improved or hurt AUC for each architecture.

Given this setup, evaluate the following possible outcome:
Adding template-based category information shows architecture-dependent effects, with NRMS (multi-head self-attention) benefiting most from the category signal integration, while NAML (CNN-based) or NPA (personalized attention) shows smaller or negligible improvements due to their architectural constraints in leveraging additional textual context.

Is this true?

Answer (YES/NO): NO